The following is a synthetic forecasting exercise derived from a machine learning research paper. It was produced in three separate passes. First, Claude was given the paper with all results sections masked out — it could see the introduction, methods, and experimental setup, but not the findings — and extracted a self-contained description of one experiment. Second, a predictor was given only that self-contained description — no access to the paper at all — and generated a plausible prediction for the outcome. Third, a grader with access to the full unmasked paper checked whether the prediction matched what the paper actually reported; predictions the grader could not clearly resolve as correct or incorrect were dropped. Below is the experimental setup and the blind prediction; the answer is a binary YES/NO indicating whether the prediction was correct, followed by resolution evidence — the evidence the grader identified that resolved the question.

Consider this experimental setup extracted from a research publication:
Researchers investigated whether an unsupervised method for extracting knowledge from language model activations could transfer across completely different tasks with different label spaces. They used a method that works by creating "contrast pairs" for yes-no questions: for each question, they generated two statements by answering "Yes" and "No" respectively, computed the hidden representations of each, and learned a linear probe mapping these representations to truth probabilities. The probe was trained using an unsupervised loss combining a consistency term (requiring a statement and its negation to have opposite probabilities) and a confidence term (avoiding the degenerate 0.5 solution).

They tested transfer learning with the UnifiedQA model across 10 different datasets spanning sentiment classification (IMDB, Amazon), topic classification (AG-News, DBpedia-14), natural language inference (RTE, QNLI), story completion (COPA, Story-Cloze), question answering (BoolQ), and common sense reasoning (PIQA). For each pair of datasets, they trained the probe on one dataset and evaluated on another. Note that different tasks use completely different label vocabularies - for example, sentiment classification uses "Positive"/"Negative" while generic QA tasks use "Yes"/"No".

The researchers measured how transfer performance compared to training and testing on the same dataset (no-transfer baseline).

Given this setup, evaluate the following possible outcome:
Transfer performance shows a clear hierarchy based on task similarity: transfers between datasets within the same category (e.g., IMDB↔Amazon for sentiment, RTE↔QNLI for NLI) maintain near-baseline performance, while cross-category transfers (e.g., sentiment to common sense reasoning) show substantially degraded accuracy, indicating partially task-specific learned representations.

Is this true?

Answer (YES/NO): NO